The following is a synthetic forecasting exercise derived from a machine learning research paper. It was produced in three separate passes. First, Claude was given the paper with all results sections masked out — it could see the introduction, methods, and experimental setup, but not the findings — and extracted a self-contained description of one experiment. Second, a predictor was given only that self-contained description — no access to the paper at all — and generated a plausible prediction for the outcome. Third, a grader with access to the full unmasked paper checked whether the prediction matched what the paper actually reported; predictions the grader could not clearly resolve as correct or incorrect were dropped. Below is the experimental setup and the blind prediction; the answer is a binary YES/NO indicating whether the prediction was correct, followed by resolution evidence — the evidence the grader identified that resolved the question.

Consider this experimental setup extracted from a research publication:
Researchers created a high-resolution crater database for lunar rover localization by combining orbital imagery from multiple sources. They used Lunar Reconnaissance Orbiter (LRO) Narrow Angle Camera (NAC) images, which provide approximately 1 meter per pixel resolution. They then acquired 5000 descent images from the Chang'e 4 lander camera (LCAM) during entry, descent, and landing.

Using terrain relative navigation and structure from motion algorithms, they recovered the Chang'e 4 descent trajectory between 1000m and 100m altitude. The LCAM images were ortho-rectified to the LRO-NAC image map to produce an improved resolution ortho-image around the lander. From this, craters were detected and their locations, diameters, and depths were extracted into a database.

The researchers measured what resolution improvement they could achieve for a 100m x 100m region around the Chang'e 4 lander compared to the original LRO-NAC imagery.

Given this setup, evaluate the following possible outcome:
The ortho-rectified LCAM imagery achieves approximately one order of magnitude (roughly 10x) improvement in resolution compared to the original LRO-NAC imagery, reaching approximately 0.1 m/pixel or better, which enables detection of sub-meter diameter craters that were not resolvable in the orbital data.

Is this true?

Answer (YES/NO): NO